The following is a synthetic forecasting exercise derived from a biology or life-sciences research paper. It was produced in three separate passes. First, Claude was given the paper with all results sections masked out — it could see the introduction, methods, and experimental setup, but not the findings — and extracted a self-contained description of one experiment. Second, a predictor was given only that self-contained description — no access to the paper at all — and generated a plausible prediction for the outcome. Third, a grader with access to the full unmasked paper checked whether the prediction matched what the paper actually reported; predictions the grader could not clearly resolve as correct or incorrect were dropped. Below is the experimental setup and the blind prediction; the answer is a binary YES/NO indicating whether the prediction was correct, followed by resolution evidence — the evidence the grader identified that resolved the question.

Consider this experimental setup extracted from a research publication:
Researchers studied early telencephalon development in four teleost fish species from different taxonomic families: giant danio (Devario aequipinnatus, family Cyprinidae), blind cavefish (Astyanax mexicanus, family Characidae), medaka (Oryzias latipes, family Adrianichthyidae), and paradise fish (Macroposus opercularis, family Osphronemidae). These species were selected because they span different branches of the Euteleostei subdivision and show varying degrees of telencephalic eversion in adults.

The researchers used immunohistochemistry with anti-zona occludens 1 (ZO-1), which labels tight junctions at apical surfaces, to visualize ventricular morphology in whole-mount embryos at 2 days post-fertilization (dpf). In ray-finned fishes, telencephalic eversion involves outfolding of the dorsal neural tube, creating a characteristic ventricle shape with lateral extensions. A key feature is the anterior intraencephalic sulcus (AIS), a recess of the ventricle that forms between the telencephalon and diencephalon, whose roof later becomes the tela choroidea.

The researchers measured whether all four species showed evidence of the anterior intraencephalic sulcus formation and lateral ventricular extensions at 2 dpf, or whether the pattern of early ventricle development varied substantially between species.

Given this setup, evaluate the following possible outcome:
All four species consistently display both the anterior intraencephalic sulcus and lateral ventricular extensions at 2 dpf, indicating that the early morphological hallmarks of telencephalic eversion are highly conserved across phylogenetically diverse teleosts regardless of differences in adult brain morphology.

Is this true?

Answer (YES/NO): YES